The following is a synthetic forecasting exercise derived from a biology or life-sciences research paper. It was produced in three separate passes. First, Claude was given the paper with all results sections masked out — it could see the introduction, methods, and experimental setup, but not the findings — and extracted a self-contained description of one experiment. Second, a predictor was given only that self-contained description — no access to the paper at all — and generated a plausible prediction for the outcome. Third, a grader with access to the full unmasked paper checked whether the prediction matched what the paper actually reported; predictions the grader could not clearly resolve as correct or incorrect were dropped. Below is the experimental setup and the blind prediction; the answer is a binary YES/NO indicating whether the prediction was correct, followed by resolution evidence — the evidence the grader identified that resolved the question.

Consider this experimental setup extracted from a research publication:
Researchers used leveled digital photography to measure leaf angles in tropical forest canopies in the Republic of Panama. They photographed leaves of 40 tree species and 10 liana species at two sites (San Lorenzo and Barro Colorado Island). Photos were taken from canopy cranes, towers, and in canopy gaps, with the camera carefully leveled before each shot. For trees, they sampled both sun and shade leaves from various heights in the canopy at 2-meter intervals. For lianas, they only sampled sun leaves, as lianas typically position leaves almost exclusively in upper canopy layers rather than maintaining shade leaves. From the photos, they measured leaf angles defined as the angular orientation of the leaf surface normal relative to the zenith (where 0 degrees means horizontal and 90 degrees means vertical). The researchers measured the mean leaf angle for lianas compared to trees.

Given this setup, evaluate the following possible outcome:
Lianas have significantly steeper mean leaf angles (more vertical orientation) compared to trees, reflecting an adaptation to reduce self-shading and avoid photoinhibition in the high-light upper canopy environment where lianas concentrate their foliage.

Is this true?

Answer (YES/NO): NO